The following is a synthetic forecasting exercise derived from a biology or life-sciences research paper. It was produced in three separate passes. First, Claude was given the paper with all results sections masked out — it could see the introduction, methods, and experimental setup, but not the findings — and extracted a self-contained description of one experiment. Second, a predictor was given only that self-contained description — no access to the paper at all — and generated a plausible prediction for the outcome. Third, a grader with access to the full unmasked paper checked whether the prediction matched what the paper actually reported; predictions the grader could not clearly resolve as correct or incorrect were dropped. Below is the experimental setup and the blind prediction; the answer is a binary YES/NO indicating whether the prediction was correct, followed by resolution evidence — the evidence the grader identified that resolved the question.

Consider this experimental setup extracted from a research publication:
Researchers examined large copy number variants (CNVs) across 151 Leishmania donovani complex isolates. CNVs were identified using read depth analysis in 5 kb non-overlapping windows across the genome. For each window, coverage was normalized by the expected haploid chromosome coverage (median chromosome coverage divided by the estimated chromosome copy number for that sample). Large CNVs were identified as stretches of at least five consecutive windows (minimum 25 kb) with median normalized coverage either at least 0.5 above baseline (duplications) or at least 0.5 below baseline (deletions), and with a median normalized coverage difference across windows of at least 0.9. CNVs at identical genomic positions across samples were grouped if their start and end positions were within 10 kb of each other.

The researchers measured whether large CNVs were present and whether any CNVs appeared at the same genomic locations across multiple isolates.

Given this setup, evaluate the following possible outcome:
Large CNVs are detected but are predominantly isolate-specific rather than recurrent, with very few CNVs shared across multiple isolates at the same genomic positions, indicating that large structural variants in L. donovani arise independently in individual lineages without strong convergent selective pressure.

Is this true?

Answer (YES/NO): NO